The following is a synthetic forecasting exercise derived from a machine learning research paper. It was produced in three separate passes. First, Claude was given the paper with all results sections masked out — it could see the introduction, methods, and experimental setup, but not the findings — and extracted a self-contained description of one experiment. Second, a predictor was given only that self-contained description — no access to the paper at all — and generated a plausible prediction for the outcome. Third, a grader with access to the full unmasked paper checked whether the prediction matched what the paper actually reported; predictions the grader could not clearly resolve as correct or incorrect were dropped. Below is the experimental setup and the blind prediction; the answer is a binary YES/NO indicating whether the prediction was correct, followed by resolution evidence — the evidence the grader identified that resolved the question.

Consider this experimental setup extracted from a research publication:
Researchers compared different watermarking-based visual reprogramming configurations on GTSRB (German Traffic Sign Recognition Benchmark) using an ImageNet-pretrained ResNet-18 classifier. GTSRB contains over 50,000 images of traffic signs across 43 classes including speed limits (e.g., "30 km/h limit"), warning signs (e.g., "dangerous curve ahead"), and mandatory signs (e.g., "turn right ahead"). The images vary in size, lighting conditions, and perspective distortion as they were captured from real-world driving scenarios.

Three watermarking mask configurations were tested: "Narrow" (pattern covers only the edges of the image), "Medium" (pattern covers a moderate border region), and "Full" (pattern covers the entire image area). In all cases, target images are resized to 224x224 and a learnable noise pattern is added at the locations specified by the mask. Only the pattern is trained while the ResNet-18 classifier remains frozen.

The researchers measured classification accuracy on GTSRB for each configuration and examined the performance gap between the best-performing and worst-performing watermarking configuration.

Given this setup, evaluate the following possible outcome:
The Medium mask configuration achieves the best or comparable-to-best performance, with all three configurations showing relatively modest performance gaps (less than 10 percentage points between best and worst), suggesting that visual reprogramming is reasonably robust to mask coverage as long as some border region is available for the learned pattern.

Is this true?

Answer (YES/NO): NO